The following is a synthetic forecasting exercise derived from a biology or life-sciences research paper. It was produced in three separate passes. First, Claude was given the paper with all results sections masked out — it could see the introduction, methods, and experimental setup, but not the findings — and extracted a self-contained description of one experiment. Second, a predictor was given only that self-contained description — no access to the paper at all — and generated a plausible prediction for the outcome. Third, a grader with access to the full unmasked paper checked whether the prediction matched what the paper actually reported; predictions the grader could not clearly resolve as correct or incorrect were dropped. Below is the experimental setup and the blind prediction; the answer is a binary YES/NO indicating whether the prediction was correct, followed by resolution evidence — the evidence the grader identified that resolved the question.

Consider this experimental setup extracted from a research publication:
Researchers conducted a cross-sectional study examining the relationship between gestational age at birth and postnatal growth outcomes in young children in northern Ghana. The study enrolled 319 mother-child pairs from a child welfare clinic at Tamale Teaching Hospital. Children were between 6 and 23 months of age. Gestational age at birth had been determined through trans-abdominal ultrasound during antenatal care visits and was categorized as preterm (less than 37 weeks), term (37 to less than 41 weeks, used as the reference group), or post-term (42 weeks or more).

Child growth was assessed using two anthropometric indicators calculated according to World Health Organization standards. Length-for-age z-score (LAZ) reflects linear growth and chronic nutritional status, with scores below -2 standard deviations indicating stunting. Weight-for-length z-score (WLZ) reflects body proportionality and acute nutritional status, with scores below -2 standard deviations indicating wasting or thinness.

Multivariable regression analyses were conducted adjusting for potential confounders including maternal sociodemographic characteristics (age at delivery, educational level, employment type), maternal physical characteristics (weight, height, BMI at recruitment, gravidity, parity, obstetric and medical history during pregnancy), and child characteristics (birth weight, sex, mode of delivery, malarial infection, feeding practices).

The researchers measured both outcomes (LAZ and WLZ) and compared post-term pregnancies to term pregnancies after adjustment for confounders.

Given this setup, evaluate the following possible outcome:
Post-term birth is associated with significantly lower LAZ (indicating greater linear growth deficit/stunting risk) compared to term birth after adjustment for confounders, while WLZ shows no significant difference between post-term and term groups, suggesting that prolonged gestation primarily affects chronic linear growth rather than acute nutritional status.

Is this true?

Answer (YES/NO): NO